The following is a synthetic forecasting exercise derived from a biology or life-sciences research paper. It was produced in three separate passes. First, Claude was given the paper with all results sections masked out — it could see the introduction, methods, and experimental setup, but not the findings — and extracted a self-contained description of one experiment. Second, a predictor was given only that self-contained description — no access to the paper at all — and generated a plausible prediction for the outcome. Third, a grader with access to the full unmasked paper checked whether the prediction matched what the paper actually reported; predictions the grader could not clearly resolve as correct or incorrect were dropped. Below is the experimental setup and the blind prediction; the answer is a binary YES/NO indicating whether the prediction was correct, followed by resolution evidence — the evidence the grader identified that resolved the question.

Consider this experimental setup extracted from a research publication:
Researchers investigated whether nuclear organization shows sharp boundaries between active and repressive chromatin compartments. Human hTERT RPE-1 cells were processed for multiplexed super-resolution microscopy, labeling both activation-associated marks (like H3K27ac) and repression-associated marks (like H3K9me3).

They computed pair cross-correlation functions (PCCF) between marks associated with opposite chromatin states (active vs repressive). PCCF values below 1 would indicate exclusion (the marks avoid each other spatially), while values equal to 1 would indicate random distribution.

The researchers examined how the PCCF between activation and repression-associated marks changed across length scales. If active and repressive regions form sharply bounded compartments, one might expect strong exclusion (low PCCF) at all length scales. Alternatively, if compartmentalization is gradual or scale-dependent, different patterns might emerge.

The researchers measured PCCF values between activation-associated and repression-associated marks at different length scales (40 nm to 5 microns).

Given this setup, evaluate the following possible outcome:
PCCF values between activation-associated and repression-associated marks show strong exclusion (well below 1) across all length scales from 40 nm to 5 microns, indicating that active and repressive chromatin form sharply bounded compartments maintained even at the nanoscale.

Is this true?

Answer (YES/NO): NO